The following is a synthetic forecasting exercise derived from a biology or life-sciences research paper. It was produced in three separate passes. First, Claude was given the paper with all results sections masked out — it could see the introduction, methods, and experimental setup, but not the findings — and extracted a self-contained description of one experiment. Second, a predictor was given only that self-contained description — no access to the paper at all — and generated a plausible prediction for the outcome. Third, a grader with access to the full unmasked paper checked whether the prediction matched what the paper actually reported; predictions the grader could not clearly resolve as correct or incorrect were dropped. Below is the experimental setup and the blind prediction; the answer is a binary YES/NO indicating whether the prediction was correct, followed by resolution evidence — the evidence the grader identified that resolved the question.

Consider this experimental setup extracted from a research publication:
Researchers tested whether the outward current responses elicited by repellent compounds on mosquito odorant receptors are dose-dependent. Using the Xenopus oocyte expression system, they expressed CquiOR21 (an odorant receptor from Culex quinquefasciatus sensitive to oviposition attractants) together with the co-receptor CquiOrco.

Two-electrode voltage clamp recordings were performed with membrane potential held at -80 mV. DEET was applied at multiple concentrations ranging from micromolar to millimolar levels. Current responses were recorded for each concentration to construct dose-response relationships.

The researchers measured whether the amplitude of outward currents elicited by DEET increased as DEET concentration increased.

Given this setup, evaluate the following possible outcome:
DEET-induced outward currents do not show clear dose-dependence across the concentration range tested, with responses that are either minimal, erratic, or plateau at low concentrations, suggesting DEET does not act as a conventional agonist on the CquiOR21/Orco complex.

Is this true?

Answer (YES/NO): NO